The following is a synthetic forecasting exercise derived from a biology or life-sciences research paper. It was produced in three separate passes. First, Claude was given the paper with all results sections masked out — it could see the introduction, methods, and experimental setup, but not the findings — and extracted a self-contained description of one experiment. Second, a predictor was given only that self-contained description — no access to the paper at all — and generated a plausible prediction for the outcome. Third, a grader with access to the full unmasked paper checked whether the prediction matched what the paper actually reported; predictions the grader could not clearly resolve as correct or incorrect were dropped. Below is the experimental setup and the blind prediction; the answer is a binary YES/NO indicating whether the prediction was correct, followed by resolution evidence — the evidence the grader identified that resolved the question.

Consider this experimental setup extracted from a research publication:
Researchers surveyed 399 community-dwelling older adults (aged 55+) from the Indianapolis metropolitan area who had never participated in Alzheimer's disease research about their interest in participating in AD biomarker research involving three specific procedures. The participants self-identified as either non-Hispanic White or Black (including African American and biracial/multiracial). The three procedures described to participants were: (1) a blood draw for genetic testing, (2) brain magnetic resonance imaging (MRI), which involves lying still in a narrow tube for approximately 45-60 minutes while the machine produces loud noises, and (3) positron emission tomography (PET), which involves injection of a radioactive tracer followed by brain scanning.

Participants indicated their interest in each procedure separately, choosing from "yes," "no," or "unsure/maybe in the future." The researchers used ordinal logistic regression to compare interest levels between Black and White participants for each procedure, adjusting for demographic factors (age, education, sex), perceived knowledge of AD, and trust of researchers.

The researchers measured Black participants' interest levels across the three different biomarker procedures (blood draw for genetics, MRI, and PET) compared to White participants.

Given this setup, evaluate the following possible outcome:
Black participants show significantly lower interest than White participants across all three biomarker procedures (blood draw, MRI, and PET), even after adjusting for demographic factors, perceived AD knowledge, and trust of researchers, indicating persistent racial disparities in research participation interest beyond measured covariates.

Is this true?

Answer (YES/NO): NO